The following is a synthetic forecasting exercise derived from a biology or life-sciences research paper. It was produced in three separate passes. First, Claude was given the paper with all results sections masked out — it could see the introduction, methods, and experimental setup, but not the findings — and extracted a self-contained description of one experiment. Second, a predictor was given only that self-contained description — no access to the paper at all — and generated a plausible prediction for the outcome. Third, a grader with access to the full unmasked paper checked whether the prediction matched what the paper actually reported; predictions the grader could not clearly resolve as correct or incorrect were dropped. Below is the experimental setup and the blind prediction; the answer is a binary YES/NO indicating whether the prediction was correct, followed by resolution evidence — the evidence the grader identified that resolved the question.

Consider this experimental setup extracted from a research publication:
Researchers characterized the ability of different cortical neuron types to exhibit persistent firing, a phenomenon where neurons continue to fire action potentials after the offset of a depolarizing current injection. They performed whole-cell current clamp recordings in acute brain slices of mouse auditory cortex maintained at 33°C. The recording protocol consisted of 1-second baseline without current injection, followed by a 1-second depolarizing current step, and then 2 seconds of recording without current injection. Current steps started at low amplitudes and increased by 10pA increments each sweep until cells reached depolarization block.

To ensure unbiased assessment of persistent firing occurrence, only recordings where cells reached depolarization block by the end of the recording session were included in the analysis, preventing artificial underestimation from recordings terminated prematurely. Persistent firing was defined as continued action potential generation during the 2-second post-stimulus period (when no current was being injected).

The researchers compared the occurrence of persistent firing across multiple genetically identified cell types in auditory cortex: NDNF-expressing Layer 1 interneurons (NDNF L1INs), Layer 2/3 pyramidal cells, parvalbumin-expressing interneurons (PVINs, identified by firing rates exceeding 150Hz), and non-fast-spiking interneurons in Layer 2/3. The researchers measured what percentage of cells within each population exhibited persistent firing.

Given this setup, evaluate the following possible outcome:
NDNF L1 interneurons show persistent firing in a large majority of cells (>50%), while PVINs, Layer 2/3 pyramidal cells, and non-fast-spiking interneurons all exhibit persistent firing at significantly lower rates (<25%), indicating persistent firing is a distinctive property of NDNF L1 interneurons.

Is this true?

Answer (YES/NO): YES